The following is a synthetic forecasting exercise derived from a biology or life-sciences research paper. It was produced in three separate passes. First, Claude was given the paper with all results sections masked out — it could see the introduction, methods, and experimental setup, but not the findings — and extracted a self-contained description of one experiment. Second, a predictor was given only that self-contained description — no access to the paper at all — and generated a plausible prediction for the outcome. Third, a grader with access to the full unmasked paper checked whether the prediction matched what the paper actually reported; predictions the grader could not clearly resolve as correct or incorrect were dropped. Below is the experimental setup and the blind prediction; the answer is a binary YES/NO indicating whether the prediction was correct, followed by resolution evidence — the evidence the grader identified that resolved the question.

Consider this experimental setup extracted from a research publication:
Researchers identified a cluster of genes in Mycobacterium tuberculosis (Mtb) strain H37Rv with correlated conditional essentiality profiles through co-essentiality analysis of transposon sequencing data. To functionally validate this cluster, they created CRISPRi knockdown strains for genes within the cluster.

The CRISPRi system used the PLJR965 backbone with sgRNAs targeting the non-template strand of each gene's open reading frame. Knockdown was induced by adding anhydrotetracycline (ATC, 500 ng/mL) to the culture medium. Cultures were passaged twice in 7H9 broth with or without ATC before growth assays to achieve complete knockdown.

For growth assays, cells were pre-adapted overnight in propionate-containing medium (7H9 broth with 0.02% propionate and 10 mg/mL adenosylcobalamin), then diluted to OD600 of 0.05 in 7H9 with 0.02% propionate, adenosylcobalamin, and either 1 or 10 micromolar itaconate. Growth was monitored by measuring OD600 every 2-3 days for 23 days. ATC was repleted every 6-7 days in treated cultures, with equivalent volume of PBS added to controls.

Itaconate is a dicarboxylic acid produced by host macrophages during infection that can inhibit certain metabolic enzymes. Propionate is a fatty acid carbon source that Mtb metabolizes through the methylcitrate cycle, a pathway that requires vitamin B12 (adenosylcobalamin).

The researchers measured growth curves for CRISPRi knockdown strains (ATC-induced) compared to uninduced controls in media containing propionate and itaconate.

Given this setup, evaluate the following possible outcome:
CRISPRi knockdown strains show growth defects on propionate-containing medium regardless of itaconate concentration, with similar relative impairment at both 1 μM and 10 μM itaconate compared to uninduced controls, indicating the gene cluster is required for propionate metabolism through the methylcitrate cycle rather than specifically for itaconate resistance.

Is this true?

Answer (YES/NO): NO